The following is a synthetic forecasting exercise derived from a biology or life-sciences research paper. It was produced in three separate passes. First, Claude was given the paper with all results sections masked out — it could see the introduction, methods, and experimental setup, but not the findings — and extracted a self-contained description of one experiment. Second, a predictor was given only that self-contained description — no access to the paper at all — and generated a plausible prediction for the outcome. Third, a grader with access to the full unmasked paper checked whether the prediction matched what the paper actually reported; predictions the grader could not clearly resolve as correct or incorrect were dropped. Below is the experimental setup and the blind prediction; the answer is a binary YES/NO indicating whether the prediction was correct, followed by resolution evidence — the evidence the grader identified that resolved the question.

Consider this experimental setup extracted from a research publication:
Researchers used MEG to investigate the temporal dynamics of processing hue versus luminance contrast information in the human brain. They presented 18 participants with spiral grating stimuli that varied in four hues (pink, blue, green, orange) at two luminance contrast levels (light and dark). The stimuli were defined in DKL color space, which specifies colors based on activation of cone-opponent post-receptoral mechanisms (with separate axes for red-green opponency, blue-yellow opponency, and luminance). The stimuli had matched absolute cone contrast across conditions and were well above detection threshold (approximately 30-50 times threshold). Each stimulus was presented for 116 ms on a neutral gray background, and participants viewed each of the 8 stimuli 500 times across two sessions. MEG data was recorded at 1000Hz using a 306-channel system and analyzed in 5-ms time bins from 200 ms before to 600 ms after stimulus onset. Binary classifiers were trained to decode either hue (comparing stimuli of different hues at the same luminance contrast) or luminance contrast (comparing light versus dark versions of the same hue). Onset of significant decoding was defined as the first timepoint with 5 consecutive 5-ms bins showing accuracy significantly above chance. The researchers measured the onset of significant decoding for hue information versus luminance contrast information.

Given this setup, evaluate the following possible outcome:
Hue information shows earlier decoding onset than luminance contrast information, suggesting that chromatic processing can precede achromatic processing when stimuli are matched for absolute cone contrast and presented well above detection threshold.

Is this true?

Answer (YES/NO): NO